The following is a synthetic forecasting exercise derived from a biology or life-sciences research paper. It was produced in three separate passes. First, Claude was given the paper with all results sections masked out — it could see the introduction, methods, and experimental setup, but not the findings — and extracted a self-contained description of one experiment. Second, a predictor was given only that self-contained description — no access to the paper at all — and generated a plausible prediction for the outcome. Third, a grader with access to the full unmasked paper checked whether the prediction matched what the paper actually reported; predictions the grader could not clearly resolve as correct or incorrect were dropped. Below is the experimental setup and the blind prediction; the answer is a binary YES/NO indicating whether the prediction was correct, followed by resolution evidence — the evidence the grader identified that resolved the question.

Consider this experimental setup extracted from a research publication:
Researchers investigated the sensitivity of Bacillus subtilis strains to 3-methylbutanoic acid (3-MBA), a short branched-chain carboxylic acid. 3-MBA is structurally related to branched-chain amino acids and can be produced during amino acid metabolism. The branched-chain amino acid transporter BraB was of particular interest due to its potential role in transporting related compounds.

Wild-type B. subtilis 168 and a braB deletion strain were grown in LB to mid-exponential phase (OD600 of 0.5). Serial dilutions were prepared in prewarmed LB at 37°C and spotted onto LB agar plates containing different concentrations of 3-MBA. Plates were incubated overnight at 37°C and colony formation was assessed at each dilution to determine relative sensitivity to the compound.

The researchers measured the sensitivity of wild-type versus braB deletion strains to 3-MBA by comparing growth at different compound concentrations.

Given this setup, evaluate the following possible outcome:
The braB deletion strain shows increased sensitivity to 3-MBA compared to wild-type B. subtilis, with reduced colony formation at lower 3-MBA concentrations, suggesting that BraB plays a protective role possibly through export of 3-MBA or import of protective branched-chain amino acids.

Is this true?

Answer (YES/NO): NO